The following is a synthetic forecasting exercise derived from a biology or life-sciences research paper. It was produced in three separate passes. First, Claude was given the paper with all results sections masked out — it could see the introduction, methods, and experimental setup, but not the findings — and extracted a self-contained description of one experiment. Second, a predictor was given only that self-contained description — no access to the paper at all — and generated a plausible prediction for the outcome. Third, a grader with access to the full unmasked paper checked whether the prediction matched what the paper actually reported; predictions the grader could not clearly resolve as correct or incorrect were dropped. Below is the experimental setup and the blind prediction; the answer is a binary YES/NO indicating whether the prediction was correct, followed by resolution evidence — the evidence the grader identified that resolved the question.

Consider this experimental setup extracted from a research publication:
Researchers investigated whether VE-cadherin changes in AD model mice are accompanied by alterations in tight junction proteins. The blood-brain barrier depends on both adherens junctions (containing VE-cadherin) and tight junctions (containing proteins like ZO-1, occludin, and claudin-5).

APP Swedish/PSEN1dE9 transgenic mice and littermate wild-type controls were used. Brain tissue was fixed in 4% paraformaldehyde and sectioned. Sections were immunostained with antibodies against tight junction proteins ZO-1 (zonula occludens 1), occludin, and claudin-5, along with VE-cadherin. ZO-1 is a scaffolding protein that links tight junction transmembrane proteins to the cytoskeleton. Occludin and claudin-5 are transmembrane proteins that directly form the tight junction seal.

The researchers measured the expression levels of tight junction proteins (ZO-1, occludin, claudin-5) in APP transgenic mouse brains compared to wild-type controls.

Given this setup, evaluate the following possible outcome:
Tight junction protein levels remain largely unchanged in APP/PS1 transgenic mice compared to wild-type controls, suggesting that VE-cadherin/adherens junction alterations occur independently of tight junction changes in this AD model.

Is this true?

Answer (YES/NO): NO